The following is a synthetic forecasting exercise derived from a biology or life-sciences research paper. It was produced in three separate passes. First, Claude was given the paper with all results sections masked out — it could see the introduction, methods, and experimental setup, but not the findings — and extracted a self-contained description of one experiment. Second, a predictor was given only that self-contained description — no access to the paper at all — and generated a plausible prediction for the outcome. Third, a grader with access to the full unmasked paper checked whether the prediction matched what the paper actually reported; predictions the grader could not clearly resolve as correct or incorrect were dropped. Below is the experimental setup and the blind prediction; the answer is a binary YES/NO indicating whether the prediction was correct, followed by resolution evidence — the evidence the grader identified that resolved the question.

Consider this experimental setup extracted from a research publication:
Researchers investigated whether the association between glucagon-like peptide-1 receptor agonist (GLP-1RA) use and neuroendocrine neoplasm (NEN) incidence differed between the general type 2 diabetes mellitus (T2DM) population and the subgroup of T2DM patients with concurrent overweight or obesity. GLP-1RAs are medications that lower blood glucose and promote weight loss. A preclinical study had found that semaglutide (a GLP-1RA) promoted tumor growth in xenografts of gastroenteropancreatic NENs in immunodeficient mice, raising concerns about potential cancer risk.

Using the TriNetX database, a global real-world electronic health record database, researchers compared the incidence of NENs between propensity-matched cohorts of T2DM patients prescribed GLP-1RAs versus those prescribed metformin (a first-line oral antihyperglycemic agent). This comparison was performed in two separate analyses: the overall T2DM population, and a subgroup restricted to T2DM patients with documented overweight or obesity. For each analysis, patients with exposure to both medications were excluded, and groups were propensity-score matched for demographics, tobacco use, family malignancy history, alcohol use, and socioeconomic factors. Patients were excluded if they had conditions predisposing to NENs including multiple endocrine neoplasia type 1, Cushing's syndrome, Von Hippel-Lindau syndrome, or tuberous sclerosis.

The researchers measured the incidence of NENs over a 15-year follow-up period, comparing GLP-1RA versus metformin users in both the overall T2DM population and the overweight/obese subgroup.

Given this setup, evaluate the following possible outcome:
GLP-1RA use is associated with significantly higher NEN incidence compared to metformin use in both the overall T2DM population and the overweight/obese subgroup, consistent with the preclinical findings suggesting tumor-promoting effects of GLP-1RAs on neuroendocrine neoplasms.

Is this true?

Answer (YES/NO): NO